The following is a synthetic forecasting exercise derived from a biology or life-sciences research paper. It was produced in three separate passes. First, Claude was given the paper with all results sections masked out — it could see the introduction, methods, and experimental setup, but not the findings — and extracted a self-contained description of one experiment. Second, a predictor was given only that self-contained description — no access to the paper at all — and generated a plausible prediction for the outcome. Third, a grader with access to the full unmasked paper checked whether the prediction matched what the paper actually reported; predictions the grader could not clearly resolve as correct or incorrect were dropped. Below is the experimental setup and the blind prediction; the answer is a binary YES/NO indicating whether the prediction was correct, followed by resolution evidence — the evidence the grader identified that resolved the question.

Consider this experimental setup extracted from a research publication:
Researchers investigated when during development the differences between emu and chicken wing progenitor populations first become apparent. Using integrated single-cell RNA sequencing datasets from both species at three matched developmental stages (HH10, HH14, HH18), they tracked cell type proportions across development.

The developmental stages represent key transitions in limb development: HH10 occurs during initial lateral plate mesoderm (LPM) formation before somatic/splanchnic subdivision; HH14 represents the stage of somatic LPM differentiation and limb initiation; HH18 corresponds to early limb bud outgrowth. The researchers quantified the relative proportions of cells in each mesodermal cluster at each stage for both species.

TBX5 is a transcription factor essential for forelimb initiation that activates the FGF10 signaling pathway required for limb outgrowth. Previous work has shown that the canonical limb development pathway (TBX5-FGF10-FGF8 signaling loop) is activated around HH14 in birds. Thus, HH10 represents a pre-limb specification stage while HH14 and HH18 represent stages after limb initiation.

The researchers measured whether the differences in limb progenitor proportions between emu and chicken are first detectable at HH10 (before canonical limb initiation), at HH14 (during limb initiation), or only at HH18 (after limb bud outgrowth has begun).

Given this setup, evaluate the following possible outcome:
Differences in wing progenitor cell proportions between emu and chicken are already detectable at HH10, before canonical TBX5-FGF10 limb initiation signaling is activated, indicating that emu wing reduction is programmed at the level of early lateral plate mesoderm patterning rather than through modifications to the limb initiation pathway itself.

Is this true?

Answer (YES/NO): NO